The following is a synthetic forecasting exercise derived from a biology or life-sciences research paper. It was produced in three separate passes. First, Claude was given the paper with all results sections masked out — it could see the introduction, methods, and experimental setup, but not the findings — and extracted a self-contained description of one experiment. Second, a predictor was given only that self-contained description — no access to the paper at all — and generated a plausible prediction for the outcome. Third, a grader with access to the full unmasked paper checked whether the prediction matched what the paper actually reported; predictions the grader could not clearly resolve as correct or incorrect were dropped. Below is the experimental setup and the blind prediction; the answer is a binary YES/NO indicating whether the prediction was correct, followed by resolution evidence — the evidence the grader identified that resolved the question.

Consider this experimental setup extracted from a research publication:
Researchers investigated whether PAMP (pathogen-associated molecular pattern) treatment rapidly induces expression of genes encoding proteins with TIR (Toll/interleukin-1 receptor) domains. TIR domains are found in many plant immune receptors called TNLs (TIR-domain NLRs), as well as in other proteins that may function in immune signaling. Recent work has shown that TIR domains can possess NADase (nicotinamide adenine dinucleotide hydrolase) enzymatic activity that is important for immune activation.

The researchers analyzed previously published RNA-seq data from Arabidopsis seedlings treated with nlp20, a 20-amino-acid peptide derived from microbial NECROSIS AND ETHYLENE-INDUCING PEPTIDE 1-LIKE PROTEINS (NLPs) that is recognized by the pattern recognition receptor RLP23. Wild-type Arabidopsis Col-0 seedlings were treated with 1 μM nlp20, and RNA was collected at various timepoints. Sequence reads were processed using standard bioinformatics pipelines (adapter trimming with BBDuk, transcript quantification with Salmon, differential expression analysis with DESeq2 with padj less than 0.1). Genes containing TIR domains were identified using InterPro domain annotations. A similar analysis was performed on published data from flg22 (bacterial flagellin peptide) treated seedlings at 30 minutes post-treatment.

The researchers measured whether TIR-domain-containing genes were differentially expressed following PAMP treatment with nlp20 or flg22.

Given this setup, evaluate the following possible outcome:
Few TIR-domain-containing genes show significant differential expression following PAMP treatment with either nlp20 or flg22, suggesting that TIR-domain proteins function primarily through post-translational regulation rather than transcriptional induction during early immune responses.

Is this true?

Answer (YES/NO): NO